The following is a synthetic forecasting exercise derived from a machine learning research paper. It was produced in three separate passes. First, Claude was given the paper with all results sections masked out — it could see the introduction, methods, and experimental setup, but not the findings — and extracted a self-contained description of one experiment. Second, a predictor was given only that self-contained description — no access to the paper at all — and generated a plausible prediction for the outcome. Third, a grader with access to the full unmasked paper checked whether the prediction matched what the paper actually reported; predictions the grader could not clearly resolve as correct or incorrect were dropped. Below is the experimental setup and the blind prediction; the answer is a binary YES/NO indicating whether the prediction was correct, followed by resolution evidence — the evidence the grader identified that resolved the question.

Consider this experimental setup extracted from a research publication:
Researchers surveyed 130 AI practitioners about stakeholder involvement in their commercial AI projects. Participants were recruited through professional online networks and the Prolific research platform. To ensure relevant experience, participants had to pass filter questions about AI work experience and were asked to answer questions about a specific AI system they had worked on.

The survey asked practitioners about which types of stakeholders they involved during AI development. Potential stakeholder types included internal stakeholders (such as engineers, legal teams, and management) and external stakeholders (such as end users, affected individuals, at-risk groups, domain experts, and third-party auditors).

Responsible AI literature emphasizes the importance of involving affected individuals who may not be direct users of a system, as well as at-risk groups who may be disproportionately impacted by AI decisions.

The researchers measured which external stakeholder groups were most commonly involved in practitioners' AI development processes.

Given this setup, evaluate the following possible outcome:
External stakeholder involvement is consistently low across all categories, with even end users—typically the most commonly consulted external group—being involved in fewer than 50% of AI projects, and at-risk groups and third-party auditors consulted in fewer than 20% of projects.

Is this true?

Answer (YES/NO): NO